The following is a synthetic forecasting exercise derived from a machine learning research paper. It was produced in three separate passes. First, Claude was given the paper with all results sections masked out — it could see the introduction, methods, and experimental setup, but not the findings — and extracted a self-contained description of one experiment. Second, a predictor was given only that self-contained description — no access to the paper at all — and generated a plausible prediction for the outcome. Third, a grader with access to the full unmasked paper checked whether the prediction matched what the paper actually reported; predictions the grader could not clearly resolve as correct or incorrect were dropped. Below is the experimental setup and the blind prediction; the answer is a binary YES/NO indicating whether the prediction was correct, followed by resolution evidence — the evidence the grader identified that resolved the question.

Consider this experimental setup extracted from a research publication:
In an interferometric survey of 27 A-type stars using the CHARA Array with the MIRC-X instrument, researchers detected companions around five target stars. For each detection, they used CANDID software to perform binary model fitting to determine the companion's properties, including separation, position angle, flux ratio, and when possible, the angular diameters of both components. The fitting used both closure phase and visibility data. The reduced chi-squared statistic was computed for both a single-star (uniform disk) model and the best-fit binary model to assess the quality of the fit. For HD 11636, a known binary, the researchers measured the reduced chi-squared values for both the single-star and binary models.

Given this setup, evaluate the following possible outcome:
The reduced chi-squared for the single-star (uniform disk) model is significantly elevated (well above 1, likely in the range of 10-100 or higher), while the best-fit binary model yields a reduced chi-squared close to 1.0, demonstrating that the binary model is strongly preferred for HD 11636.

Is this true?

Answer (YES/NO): NO